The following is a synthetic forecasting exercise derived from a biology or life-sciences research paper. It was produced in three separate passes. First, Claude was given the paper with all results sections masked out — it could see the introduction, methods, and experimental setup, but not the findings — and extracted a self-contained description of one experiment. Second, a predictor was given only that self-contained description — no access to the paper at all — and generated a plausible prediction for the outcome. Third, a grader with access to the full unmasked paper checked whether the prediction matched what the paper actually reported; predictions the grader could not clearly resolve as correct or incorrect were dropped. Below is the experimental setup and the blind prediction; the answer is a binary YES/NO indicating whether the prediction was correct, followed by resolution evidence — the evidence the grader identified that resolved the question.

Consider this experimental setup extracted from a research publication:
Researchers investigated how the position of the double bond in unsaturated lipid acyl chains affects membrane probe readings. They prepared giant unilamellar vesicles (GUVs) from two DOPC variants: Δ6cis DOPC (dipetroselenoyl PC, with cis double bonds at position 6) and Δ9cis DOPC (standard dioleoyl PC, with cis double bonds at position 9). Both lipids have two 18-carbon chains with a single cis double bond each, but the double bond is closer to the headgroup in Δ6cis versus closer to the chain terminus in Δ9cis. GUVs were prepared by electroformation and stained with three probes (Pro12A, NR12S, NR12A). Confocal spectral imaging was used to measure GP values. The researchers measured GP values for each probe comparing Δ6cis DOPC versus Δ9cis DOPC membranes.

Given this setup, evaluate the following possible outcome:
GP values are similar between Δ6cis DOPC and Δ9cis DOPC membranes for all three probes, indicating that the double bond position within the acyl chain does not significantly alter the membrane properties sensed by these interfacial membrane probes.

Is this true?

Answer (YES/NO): NO